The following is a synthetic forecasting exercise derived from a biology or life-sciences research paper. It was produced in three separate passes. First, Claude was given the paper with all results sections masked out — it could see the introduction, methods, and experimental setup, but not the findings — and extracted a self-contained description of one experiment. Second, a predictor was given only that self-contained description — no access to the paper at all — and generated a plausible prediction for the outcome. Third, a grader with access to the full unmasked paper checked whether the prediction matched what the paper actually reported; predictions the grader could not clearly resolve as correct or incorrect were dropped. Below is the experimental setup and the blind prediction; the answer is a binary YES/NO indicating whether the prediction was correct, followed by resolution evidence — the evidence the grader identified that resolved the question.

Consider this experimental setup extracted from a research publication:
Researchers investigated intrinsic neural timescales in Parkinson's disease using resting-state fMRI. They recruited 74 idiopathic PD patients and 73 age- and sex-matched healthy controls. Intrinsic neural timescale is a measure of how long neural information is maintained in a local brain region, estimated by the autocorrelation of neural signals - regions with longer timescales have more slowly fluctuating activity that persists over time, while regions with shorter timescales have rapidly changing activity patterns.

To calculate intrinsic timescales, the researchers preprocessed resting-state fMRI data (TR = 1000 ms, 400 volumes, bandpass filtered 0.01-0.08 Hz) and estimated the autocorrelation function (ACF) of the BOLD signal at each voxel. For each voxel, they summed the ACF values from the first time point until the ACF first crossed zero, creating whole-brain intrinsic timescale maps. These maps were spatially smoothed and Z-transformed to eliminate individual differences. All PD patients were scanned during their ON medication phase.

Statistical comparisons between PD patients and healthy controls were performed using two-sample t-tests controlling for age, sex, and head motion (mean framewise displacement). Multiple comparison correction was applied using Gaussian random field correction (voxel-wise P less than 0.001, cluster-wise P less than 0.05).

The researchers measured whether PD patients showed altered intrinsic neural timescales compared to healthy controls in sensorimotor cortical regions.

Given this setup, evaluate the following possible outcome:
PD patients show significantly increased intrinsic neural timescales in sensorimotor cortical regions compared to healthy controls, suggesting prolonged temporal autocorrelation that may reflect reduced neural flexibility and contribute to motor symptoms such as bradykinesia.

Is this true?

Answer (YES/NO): NO